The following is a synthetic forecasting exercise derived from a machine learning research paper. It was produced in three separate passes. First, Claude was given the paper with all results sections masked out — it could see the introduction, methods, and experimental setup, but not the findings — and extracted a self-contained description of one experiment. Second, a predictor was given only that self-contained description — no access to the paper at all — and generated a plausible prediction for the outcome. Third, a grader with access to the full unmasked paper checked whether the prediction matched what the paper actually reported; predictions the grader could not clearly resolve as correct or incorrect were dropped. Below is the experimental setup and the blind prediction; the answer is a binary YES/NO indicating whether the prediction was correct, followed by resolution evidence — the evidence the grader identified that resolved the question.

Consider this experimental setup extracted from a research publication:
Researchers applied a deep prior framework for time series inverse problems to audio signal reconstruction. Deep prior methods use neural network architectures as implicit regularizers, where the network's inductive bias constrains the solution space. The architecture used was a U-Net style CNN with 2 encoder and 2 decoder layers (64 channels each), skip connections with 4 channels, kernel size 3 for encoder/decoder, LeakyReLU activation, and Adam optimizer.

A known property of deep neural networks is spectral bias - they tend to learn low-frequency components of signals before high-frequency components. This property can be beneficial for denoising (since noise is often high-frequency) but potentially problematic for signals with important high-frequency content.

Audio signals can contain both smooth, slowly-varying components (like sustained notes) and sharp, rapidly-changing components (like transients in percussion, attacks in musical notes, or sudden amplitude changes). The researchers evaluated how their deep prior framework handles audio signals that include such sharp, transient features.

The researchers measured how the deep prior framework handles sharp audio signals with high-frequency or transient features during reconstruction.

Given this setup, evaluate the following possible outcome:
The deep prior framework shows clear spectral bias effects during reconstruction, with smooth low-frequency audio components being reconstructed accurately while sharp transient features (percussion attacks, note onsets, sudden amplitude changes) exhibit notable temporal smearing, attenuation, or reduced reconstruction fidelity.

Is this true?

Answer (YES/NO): YES